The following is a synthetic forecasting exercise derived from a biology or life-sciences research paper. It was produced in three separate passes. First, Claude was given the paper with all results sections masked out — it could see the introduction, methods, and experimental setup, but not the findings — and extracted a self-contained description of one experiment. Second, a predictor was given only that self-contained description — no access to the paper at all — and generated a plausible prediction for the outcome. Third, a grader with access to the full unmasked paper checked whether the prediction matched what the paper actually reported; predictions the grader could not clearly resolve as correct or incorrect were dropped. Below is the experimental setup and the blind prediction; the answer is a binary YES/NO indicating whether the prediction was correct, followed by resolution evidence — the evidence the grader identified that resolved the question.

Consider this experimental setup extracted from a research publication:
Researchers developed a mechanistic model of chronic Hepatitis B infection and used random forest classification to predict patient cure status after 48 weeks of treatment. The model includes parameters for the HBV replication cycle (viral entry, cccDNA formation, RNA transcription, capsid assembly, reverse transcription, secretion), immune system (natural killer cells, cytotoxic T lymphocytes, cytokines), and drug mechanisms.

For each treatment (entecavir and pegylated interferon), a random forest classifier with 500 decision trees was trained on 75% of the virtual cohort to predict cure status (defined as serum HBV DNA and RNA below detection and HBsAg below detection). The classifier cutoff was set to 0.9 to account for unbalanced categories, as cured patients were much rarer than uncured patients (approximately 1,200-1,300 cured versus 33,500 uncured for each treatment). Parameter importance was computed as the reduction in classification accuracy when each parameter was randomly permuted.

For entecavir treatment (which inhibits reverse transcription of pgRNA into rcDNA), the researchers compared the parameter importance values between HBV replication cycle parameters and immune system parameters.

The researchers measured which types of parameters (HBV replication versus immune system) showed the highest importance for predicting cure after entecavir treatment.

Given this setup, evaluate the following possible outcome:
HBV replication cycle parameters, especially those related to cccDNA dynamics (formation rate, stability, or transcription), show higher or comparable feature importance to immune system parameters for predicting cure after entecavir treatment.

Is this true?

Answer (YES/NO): YES